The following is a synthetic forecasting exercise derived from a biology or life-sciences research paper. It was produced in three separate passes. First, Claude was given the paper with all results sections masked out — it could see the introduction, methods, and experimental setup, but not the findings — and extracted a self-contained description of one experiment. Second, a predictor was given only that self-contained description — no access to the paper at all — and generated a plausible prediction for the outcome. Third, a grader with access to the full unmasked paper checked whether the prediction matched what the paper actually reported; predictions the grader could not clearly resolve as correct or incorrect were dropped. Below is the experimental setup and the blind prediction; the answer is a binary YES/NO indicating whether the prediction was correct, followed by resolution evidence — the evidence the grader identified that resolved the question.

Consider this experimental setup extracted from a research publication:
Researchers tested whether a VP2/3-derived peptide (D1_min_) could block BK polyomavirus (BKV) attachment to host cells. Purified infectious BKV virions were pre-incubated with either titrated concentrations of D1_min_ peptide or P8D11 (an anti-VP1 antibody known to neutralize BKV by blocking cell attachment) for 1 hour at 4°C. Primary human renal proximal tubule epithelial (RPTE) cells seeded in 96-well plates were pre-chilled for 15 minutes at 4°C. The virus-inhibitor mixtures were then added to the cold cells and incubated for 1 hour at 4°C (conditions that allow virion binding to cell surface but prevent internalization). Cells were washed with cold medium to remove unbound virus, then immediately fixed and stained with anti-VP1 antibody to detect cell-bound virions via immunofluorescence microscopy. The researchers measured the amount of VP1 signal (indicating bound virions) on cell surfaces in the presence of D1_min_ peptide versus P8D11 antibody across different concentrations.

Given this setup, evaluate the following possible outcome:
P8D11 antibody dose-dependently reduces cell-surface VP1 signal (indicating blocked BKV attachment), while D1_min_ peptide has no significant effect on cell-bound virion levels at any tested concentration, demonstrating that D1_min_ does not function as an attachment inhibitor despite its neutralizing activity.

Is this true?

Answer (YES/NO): YES